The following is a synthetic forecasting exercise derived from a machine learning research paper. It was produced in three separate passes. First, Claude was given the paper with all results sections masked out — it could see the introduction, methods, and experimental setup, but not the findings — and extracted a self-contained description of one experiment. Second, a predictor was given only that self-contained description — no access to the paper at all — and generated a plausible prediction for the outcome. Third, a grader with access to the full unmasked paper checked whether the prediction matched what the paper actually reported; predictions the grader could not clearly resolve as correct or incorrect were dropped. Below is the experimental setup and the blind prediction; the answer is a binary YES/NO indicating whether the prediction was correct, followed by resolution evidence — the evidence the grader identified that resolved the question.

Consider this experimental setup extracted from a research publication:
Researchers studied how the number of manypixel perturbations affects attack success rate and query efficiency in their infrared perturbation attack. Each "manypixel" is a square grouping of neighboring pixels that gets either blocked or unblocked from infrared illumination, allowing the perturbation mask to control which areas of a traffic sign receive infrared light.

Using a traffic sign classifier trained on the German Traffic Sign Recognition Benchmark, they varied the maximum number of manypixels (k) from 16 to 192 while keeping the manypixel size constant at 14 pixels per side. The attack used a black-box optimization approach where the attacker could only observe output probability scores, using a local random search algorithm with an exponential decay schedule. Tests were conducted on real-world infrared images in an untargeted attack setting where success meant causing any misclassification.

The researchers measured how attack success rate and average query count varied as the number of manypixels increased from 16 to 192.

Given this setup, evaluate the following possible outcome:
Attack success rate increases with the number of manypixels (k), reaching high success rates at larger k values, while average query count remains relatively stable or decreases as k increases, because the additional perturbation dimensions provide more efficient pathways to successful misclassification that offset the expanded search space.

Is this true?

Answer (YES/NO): NO